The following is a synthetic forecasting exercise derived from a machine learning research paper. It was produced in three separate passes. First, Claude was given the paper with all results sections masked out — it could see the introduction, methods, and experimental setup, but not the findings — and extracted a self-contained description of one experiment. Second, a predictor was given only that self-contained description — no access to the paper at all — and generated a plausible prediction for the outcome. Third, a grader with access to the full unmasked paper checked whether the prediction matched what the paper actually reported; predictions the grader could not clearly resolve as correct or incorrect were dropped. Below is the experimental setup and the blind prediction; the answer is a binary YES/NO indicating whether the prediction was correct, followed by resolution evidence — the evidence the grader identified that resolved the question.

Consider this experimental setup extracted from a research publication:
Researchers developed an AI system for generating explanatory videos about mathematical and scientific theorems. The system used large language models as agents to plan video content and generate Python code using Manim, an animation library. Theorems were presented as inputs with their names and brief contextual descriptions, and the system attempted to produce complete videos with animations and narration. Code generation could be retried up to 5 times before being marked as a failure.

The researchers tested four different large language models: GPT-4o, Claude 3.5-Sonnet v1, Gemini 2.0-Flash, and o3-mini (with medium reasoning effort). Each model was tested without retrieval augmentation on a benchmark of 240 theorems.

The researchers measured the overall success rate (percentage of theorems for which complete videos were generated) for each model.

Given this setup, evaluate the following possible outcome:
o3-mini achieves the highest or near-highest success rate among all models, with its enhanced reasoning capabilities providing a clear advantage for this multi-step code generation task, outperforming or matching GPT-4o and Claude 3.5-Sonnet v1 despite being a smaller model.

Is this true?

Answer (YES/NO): YES